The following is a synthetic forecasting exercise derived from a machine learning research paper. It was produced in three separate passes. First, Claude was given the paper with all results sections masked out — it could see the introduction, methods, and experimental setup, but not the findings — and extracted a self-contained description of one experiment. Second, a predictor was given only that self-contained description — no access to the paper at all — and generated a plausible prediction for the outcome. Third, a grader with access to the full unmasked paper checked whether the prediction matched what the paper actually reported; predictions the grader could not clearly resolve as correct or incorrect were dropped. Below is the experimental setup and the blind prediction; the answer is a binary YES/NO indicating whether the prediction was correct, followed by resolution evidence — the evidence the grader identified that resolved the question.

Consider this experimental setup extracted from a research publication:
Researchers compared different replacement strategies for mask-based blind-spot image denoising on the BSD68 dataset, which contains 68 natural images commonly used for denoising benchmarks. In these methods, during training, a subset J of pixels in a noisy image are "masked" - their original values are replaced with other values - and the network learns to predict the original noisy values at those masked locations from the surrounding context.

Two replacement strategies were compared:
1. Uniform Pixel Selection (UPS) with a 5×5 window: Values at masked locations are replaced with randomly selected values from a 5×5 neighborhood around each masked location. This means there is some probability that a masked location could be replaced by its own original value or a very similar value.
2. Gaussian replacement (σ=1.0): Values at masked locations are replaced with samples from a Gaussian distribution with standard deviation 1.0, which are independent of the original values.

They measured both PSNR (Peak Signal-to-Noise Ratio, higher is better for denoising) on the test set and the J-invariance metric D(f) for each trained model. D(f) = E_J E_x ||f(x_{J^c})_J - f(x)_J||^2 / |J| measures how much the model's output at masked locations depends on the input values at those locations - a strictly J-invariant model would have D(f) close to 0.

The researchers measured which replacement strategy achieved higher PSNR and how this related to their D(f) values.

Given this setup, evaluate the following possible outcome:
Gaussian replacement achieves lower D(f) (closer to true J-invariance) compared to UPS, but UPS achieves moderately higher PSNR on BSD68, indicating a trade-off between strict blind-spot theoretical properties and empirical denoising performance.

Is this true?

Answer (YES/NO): YES